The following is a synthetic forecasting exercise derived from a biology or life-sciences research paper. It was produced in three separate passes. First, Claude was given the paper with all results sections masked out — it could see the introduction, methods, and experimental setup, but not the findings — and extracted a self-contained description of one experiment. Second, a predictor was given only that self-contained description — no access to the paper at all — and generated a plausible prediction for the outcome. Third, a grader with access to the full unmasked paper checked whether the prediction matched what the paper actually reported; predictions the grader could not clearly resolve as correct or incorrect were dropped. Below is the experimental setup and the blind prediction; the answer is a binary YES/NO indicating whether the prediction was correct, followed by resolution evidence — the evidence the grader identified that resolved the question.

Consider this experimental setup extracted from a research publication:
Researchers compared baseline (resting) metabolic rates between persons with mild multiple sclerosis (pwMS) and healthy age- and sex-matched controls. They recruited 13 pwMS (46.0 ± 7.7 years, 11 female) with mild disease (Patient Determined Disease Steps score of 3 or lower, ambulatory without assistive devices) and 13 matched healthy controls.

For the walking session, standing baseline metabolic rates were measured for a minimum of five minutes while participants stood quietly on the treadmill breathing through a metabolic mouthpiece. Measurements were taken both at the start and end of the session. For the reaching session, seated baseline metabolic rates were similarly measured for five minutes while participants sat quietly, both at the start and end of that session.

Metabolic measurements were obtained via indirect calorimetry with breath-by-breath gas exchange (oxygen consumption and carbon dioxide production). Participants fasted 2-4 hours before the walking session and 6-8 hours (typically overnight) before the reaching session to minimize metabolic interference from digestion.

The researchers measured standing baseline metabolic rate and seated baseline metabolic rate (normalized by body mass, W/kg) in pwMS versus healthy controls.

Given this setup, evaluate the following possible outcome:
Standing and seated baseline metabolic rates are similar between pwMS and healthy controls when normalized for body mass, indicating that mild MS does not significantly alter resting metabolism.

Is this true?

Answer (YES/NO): YES